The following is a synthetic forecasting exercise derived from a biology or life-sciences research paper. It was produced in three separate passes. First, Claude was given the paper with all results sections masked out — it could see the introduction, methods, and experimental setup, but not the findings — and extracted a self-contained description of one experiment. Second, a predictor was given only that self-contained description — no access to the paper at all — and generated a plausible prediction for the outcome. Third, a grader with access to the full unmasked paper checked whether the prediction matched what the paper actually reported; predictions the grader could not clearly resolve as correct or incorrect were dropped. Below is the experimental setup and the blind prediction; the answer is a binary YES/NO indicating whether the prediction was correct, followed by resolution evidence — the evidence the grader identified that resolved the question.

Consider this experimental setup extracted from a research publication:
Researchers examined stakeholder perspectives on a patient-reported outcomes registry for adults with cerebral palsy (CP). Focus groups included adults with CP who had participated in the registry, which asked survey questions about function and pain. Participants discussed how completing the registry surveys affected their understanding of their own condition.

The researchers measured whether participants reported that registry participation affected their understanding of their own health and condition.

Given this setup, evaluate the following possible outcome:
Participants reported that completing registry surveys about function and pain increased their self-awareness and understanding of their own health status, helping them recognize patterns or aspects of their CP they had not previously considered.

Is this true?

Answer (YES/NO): YES